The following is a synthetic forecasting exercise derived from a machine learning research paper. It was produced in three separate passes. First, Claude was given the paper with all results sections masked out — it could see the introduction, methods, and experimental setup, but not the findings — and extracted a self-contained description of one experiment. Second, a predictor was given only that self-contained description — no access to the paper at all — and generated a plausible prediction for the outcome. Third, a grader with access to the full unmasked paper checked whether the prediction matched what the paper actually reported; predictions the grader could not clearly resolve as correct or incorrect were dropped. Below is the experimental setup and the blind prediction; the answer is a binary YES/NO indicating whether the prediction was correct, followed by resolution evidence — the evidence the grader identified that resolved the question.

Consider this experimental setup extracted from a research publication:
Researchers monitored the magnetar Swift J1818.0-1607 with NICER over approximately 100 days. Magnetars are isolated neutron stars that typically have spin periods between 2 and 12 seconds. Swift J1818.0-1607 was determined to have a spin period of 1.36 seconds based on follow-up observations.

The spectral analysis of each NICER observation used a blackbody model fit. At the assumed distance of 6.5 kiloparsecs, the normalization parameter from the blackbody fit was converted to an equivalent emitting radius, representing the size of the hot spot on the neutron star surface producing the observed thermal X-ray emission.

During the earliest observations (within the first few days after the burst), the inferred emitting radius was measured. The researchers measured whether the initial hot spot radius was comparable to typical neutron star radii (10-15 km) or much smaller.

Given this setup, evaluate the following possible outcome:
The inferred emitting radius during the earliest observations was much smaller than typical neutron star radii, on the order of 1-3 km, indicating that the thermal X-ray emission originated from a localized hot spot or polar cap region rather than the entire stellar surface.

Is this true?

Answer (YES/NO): YES